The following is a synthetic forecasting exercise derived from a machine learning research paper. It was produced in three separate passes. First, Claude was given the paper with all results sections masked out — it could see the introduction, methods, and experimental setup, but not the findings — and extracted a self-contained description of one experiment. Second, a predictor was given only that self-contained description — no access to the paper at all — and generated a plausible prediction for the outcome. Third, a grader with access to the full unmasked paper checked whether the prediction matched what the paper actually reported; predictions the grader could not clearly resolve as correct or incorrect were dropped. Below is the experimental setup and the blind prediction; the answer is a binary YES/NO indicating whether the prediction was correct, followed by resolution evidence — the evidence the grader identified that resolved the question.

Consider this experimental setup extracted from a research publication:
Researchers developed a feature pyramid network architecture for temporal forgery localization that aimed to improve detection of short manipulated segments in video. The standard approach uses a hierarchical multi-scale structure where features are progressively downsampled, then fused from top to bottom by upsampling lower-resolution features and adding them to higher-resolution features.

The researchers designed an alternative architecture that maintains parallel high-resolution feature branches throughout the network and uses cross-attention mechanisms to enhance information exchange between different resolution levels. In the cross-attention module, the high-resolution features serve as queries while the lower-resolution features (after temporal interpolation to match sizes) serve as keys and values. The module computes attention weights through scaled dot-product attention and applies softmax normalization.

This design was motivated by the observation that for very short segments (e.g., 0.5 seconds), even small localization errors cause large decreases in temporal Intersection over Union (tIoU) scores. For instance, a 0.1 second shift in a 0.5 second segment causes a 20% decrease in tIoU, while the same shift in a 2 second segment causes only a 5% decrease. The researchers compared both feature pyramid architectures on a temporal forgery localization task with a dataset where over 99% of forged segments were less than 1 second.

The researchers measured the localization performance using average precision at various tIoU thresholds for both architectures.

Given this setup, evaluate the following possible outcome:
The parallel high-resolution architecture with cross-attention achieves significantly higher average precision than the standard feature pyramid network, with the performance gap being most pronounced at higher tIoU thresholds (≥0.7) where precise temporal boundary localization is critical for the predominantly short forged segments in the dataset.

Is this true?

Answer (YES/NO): NO